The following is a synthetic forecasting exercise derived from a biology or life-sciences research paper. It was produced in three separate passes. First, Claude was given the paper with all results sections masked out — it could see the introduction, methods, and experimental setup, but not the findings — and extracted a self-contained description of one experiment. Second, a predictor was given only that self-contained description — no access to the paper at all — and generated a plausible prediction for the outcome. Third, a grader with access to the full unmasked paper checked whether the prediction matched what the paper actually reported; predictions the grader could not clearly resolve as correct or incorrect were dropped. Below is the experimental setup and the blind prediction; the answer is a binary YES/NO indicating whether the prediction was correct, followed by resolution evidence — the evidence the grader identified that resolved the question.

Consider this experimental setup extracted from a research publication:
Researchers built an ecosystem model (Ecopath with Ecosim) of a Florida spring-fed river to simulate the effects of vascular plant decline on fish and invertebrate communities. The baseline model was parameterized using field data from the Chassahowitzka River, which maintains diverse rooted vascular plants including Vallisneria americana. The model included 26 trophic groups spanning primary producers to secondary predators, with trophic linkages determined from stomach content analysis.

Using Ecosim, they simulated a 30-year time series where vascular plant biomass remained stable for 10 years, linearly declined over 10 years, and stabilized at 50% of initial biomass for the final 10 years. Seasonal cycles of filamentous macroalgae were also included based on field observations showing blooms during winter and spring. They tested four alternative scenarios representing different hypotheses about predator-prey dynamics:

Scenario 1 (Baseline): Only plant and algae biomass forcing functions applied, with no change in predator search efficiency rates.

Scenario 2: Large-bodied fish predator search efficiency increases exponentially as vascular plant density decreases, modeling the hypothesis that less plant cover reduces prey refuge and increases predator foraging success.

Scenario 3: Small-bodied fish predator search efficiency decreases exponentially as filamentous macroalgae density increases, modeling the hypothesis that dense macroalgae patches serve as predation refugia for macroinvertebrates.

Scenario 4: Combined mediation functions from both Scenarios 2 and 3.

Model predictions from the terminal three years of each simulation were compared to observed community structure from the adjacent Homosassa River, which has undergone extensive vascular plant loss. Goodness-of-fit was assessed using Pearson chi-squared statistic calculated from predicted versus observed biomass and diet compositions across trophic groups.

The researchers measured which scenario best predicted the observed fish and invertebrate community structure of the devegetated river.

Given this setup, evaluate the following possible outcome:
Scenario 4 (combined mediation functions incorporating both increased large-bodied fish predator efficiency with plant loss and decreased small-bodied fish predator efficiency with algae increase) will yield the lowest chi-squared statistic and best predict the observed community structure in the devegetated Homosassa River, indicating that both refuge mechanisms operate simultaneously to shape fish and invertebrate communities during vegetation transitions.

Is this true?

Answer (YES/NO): YES